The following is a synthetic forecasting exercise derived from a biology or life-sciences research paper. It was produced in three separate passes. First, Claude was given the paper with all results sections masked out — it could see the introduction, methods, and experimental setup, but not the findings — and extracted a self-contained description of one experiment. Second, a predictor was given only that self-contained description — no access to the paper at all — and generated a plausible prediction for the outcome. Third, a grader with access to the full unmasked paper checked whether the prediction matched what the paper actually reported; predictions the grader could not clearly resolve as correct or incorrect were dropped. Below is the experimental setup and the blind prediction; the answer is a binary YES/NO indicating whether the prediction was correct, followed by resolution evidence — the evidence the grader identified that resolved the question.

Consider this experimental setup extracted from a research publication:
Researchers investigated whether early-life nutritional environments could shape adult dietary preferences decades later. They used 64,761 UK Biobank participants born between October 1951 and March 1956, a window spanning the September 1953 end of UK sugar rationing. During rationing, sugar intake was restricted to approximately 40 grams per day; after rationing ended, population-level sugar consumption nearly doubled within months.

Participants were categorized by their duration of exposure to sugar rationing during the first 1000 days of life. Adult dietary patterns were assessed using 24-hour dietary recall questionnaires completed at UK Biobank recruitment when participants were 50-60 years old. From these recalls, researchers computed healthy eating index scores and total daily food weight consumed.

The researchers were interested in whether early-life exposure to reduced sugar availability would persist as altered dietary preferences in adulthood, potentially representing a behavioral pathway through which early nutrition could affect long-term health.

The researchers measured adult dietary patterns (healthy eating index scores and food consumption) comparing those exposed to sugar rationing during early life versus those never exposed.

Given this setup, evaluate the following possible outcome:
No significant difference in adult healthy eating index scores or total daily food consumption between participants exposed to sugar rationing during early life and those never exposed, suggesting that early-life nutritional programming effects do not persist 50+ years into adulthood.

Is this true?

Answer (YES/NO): NO